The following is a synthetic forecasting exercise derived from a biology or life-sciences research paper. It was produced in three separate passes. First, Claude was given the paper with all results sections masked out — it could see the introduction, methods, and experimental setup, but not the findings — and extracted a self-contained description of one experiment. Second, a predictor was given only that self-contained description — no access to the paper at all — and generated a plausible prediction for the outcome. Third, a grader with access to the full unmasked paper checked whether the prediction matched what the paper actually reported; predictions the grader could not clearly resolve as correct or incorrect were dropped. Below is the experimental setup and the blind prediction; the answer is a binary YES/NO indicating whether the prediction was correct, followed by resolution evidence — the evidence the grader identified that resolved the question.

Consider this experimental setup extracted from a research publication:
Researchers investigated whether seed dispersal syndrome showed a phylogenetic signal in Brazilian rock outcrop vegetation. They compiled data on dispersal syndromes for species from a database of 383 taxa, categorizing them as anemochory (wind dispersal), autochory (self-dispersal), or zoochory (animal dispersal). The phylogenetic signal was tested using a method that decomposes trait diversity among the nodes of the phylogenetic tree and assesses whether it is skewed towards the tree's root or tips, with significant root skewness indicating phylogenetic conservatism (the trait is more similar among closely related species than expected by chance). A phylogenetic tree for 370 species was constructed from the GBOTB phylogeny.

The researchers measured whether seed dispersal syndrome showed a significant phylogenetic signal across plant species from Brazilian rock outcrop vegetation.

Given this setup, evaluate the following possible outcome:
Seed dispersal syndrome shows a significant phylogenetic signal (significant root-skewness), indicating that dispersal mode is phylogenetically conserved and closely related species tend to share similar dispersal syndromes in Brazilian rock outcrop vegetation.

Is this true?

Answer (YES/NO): YES